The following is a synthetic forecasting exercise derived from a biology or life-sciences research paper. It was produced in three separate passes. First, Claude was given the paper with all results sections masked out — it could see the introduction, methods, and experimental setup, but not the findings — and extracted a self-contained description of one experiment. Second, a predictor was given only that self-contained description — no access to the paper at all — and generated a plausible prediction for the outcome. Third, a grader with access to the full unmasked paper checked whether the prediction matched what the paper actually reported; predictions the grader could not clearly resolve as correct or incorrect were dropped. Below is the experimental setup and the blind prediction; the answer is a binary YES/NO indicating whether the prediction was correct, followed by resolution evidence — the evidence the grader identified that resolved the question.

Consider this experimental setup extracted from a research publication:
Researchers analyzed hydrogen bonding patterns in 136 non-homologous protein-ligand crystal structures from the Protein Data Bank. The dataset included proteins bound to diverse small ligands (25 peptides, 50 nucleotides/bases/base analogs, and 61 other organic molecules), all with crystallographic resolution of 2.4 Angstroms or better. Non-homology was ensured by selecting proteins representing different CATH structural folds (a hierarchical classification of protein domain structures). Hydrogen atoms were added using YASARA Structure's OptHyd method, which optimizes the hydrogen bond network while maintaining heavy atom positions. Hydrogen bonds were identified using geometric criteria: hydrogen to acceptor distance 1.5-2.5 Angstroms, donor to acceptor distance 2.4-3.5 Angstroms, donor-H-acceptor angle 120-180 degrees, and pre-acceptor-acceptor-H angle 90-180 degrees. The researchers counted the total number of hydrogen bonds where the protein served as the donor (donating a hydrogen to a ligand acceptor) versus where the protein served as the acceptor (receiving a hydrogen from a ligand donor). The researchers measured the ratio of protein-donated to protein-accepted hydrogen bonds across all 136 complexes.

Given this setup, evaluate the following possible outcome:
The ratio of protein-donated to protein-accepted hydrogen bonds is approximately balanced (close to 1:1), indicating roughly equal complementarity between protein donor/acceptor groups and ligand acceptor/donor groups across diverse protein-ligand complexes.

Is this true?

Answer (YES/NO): NO